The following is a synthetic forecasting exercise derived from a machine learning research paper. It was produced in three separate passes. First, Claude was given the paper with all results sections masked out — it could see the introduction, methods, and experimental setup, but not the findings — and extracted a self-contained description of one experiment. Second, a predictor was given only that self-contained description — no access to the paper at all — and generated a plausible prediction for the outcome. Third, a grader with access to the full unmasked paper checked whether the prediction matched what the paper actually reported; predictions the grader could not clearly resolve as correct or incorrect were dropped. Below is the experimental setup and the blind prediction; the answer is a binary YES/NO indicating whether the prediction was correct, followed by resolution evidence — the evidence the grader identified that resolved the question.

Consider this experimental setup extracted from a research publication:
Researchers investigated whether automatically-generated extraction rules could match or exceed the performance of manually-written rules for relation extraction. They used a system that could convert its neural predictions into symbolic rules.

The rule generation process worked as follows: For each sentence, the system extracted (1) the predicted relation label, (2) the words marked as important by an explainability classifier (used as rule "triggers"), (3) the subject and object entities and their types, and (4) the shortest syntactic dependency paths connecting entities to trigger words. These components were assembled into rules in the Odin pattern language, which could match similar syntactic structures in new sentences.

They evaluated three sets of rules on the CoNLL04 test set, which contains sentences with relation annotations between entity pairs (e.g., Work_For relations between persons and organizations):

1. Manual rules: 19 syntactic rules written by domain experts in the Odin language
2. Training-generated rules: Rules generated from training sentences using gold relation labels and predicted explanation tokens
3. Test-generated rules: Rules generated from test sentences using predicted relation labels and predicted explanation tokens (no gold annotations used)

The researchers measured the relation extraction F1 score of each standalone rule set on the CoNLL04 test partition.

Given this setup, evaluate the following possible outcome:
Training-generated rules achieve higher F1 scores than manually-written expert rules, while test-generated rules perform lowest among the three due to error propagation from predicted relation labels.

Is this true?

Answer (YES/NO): NO